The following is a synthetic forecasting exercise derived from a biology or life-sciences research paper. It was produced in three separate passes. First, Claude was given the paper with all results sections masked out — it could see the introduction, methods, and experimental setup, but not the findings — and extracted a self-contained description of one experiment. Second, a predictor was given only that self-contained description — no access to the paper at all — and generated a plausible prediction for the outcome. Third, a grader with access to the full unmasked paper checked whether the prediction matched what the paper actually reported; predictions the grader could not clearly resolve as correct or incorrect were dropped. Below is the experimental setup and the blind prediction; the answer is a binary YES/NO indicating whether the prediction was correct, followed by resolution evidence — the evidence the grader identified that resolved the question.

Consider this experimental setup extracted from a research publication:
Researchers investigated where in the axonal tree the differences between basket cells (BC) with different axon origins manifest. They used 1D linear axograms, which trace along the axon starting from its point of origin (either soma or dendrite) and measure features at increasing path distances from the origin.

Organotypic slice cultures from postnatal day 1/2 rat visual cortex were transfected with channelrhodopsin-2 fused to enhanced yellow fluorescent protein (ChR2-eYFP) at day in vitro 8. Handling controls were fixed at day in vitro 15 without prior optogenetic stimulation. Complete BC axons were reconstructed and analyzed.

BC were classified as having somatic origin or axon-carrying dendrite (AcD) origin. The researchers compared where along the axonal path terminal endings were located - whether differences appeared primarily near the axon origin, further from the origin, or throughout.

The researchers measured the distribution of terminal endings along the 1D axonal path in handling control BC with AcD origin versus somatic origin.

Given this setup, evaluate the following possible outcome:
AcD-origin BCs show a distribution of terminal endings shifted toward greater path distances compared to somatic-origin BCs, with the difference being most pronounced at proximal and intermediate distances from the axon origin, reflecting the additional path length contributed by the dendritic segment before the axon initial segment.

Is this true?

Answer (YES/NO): NO